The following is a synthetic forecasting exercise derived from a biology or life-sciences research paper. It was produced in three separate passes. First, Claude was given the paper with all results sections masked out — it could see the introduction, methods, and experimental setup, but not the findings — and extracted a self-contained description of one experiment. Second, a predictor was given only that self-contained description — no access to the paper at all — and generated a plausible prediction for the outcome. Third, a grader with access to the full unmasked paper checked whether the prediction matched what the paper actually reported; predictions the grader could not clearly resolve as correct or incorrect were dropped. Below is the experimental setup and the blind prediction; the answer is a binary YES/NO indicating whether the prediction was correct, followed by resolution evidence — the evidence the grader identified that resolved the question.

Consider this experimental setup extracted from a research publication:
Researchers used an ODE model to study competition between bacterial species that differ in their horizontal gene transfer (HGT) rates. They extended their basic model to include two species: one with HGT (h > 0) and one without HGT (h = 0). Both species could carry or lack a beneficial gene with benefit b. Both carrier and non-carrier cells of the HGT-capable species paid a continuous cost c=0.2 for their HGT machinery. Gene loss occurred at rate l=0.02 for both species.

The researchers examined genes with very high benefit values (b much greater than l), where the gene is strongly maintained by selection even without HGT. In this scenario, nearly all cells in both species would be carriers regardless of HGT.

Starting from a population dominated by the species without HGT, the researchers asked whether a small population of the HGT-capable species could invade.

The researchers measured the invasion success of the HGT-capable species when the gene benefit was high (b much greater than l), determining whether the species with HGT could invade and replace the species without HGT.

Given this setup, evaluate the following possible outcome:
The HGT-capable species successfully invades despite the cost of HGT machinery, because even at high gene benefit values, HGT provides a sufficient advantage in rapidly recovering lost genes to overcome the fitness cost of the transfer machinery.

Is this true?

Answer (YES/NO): NO